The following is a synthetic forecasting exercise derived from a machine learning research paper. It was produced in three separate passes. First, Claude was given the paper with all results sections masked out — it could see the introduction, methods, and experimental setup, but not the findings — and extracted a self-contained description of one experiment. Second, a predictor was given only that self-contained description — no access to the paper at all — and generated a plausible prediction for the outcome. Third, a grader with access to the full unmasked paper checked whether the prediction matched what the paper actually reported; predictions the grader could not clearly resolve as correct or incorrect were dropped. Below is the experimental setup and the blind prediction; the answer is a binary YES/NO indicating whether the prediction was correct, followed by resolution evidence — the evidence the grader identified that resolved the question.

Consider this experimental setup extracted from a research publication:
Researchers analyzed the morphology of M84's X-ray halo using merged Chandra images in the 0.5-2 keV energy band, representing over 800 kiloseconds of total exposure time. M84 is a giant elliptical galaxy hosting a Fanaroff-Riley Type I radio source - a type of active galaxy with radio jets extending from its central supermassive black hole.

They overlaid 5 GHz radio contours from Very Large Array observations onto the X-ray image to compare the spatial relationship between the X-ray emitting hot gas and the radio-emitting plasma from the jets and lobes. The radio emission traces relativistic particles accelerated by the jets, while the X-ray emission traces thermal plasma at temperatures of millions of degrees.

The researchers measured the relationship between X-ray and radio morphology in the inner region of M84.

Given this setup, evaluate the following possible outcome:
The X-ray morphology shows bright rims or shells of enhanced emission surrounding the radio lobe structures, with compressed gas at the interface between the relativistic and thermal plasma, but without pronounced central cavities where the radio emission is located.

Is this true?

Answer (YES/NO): NO